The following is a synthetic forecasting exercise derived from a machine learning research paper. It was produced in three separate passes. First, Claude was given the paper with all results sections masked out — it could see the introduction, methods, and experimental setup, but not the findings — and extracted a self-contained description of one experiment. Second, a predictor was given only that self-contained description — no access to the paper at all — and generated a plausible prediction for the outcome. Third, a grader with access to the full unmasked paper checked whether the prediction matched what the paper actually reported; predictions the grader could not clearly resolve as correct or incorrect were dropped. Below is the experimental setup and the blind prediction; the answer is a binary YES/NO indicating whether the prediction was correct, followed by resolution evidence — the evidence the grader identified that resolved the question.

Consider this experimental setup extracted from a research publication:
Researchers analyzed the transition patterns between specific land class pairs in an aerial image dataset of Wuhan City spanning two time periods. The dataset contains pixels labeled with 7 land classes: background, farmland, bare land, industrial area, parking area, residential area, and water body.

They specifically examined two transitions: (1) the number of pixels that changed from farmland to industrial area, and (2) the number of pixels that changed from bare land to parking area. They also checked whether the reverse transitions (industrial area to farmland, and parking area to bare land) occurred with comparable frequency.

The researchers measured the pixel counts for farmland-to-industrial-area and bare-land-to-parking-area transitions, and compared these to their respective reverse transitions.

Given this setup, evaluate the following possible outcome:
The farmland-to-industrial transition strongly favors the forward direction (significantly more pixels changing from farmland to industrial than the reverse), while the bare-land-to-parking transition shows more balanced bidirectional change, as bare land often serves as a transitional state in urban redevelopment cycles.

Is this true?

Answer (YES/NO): NO